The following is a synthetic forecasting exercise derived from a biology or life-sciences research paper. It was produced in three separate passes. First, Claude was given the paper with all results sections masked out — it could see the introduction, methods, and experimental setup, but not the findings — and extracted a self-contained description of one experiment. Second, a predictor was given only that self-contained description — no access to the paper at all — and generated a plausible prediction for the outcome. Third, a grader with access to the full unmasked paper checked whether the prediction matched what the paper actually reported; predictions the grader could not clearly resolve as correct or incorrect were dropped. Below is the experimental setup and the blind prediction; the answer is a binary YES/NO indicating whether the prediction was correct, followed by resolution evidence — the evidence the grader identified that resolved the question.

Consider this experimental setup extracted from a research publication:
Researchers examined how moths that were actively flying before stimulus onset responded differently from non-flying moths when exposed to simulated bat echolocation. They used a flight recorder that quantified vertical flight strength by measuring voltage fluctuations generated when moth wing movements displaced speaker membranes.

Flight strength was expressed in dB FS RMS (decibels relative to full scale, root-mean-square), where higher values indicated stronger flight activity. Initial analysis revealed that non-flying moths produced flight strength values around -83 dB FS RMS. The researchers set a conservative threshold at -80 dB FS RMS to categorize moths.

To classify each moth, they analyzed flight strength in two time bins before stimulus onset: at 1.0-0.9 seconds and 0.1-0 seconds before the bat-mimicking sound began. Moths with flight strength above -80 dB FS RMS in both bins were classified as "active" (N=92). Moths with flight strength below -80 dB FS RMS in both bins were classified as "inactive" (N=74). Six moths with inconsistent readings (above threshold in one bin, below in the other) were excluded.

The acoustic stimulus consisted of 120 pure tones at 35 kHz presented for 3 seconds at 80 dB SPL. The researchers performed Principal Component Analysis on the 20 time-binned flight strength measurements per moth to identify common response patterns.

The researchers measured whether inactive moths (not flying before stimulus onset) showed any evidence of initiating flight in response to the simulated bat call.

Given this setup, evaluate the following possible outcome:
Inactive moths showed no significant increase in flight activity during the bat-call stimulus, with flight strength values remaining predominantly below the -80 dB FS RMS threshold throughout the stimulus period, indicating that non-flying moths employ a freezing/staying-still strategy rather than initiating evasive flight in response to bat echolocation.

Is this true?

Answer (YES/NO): NO